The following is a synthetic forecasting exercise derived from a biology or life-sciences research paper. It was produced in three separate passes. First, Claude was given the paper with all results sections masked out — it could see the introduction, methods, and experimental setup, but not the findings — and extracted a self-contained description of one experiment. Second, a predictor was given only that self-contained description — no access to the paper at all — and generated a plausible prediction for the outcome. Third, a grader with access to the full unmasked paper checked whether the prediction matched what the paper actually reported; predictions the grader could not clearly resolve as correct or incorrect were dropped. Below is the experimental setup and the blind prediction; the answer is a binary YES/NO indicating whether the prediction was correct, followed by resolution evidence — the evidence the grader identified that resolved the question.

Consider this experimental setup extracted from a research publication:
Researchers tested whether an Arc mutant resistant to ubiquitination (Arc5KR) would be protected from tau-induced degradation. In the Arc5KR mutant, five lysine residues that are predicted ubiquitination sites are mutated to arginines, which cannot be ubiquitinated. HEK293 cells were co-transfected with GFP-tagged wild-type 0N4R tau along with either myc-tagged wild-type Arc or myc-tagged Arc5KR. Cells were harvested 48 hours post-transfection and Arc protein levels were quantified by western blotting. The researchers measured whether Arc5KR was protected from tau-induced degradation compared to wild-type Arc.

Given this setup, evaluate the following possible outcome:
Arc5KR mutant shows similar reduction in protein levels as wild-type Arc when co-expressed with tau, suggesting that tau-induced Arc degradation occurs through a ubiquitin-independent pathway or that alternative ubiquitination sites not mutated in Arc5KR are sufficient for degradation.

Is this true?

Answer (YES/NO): YES